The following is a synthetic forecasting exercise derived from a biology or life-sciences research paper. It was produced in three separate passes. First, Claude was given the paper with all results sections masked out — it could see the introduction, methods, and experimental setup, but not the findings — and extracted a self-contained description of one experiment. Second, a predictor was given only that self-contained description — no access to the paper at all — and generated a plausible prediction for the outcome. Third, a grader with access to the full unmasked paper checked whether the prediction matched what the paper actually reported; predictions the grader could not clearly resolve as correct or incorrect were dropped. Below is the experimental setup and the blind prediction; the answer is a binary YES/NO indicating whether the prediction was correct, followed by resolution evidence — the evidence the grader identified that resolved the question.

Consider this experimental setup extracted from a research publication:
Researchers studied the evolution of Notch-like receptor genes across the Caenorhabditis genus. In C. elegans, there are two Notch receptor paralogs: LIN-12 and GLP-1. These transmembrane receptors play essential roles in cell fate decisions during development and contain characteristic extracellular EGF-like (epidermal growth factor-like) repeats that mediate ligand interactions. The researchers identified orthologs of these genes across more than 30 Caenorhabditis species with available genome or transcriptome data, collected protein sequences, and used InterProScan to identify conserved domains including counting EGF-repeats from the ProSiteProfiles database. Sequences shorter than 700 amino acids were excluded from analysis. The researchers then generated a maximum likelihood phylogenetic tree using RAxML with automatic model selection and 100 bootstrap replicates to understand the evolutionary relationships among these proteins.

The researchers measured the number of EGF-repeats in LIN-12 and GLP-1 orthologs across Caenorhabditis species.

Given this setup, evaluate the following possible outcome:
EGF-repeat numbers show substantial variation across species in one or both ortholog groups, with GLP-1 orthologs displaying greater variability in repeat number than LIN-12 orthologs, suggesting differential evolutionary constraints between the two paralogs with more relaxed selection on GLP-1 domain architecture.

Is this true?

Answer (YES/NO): NO